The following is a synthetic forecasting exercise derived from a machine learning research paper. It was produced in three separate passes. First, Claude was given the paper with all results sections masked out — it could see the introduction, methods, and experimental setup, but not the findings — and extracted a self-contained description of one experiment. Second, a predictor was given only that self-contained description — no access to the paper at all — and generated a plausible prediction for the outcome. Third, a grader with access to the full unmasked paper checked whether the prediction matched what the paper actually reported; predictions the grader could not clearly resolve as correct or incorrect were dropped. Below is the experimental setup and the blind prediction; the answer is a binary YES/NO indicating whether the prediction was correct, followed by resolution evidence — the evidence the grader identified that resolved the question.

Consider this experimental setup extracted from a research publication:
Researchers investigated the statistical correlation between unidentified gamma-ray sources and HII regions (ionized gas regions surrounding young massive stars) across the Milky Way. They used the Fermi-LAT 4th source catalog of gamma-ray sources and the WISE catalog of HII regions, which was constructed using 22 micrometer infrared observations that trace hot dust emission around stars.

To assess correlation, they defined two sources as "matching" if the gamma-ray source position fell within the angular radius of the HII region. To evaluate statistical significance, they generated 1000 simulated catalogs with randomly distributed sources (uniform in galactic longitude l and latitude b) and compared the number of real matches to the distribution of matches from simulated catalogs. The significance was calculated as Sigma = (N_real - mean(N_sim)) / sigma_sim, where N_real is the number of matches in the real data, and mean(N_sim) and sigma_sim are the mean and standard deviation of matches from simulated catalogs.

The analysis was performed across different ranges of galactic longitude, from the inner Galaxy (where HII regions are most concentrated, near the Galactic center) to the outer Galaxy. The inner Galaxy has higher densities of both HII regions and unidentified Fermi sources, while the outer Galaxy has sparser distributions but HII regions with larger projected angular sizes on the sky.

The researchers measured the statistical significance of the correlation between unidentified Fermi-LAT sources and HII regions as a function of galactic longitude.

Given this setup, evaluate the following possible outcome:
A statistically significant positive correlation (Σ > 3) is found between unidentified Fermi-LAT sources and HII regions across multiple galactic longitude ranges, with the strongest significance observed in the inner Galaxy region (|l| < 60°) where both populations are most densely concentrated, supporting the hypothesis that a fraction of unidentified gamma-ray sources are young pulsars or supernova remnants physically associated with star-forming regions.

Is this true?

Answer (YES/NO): NO